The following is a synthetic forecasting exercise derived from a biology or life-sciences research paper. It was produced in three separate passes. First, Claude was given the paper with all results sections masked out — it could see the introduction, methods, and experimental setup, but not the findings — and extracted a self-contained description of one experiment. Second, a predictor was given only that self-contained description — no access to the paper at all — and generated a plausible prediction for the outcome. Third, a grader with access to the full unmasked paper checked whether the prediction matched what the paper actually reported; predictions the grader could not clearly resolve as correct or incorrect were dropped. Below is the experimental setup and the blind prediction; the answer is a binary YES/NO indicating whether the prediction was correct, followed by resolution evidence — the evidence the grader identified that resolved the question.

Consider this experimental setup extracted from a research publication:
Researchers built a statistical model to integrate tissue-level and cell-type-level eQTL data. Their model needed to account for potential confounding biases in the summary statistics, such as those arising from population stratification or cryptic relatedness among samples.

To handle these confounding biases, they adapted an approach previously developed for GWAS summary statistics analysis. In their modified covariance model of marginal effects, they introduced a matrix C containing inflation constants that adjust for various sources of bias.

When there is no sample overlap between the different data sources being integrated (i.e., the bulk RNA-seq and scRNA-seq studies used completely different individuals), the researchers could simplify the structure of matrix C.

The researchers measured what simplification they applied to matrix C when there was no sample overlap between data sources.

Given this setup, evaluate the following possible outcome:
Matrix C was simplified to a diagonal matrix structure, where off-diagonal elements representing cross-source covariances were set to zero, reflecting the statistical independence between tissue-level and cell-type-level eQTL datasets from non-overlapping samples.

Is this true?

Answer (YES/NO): YES